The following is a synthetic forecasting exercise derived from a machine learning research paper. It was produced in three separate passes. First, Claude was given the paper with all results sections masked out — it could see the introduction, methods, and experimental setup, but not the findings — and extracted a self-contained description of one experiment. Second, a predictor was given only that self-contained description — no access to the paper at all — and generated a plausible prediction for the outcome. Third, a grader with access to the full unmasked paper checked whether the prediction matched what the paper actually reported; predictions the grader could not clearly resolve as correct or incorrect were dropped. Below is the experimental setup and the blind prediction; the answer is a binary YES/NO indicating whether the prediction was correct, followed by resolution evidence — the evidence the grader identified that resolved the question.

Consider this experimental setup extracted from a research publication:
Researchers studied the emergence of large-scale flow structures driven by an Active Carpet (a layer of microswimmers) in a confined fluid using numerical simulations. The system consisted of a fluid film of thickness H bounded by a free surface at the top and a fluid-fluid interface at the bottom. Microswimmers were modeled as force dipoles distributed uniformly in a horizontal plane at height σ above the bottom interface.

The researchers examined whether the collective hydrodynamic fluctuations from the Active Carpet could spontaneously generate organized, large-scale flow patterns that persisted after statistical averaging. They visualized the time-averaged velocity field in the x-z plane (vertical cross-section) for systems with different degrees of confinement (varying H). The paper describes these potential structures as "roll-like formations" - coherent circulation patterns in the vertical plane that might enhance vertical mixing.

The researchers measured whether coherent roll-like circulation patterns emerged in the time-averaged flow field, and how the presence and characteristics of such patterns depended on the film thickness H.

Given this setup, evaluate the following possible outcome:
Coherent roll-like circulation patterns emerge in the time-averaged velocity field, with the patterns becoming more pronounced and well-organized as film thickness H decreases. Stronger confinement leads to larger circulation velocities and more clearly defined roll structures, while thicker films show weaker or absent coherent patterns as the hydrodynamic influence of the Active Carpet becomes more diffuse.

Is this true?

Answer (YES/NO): YES